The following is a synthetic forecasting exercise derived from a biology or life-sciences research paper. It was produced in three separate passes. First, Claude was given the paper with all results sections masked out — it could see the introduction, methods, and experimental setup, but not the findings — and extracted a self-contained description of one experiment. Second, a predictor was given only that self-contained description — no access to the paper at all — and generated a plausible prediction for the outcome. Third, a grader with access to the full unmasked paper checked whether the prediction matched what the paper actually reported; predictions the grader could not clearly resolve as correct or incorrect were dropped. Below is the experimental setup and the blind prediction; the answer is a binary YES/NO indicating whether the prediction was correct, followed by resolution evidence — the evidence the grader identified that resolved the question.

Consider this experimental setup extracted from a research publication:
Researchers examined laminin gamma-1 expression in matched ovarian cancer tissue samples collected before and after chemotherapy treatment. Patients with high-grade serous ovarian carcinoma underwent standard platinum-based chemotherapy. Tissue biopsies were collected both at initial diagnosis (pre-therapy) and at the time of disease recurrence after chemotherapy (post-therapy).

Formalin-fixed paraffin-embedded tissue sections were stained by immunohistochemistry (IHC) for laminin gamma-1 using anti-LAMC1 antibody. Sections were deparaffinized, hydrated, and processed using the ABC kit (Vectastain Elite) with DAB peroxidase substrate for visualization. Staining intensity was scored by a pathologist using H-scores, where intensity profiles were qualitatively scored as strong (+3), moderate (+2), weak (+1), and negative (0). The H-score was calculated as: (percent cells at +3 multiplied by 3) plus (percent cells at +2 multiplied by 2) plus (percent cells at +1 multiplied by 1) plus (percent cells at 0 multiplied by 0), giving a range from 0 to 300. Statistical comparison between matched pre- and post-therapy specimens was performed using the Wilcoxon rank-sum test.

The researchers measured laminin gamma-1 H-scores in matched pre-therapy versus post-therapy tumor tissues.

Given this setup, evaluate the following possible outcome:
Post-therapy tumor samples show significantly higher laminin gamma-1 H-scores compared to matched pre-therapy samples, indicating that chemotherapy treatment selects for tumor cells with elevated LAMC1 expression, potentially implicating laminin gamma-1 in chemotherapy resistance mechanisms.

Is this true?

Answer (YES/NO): NO